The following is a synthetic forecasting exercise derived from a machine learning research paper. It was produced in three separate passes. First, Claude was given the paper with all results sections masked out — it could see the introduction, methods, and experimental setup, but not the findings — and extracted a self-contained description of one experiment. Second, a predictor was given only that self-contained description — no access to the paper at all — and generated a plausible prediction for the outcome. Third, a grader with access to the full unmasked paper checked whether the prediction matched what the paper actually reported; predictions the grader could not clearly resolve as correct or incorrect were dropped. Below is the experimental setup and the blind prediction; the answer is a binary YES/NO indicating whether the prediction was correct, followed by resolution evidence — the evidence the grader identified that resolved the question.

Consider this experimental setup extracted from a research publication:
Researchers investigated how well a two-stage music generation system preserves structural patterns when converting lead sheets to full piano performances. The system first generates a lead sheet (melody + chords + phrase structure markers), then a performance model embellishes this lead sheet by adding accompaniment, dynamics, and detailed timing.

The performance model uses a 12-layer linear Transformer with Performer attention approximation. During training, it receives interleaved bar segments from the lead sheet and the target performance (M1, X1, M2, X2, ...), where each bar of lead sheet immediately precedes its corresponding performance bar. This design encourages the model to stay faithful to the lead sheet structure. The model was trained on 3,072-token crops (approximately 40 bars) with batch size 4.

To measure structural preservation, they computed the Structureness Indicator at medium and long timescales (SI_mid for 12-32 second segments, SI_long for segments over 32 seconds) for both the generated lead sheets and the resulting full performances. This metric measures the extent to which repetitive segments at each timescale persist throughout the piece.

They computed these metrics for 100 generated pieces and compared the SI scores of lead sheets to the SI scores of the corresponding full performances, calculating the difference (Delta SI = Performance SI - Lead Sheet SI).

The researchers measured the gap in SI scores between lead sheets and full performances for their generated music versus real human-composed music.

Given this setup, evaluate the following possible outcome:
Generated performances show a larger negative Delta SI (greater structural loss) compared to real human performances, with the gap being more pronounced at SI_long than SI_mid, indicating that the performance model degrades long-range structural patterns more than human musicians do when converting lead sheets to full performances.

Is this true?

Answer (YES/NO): YES